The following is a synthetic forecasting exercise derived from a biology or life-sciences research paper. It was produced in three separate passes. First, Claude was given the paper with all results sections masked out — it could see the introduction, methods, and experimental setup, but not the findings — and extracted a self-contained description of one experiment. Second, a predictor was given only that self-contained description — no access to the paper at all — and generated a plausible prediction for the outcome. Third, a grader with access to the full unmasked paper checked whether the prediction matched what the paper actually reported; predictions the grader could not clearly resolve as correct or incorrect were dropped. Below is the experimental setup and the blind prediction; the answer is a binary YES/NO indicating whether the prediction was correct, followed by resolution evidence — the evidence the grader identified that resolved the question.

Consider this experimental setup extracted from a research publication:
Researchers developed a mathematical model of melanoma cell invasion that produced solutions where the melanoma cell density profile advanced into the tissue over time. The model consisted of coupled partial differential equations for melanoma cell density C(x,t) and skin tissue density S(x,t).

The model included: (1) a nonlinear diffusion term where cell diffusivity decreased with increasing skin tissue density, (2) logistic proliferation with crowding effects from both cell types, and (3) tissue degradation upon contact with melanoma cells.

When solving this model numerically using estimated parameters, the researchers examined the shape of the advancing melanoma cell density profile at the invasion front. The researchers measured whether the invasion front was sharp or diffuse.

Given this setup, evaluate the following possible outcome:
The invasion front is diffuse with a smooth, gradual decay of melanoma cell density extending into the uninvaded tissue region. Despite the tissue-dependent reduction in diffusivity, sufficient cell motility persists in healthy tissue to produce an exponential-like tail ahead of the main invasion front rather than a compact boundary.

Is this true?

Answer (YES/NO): NO